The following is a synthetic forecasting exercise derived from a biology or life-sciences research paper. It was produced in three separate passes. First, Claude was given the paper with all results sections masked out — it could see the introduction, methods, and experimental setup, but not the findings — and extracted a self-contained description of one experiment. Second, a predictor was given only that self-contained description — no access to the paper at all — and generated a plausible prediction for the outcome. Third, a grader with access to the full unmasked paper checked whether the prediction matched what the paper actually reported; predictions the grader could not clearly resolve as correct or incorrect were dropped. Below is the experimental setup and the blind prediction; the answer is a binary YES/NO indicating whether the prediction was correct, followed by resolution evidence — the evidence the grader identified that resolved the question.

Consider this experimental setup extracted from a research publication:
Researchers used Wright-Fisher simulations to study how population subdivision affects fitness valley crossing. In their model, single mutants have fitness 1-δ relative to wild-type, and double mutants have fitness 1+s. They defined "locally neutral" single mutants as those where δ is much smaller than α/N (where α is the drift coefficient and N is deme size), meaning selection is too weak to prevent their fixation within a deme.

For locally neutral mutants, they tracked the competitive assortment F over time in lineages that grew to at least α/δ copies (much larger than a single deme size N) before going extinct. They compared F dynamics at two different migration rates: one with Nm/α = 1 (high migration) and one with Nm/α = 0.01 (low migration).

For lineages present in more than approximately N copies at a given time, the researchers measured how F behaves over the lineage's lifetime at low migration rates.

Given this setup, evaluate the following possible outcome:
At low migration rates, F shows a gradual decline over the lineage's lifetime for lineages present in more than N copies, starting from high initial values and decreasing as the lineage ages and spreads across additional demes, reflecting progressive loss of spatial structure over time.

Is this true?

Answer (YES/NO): NO